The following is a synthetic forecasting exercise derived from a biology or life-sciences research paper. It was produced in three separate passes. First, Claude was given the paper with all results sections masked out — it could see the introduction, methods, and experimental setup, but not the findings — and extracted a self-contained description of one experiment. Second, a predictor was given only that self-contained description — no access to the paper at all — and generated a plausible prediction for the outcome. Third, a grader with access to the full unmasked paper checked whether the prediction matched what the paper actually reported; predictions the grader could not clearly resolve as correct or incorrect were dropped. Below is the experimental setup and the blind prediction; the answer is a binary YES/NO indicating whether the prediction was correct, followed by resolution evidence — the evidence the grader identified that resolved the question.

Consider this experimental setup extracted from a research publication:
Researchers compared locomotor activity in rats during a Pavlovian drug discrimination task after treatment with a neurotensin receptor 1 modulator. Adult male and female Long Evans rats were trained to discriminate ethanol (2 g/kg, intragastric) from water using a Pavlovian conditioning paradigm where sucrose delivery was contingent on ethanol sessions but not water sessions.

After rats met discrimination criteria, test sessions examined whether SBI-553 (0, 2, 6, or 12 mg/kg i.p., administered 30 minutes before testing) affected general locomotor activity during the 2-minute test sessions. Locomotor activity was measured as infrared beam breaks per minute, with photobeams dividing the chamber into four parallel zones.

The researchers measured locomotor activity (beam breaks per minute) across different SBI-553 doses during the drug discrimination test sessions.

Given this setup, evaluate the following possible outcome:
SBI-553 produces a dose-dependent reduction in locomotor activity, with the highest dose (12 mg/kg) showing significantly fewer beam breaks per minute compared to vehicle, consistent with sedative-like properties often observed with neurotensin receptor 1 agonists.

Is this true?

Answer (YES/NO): NO